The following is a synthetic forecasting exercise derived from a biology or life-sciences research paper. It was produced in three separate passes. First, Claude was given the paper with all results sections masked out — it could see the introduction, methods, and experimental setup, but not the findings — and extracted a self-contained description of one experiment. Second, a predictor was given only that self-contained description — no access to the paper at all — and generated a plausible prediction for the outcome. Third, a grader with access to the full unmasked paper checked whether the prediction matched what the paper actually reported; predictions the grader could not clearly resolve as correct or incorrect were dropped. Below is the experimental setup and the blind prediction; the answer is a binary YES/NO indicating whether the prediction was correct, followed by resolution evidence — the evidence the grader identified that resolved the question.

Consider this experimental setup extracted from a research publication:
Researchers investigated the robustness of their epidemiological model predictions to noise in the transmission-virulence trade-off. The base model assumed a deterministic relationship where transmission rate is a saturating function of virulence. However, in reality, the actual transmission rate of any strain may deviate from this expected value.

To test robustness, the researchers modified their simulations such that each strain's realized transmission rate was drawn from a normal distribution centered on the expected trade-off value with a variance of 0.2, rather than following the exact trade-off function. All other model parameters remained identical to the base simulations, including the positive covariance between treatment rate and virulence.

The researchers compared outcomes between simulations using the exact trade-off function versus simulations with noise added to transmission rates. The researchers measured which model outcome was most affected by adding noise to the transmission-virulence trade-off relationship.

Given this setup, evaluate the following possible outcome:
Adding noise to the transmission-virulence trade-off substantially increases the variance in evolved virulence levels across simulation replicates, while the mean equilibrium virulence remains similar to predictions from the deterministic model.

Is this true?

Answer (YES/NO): NO